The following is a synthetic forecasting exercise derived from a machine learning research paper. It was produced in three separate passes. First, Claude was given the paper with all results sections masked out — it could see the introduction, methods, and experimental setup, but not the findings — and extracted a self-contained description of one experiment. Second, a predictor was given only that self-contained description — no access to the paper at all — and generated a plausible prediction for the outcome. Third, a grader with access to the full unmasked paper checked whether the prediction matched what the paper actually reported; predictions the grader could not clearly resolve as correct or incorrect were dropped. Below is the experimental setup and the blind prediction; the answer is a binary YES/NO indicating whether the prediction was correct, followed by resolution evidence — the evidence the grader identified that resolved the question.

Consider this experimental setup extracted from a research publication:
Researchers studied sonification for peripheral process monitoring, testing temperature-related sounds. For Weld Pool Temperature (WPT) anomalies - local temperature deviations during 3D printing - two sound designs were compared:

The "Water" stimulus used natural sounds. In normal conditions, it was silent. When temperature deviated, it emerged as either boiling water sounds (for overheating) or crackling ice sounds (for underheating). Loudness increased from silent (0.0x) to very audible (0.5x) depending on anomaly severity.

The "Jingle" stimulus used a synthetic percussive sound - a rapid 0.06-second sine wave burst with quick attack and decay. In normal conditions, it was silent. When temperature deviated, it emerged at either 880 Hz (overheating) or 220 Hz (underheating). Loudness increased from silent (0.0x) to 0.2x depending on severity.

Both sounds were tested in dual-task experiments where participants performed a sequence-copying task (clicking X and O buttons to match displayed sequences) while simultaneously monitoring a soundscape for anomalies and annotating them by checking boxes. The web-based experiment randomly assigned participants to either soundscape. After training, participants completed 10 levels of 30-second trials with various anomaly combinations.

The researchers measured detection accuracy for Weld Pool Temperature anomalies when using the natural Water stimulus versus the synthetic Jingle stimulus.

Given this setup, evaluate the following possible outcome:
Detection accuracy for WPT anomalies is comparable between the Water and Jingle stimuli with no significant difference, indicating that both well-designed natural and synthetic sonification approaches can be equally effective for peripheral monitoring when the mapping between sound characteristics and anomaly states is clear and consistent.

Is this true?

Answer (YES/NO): YES